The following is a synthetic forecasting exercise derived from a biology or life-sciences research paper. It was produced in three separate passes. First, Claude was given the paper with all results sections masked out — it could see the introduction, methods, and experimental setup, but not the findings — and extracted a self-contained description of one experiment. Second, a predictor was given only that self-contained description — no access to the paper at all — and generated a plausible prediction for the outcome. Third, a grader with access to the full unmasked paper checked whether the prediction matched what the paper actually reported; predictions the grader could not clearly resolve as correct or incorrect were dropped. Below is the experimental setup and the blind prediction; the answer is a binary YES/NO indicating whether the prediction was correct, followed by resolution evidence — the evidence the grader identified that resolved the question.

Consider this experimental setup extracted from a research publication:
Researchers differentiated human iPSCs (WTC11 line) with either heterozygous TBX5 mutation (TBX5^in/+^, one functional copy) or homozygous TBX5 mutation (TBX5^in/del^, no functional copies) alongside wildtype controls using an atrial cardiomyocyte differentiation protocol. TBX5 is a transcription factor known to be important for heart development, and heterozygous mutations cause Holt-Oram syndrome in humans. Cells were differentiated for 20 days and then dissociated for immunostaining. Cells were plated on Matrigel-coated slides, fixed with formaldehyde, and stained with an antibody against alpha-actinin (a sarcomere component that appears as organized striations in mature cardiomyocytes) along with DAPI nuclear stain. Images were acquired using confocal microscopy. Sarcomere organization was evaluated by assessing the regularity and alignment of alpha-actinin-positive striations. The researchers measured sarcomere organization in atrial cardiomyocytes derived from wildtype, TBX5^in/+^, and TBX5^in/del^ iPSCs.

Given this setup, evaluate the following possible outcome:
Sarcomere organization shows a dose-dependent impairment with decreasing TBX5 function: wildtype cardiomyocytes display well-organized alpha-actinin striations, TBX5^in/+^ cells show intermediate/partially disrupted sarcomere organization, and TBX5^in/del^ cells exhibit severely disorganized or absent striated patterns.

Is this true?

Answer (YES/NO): YES